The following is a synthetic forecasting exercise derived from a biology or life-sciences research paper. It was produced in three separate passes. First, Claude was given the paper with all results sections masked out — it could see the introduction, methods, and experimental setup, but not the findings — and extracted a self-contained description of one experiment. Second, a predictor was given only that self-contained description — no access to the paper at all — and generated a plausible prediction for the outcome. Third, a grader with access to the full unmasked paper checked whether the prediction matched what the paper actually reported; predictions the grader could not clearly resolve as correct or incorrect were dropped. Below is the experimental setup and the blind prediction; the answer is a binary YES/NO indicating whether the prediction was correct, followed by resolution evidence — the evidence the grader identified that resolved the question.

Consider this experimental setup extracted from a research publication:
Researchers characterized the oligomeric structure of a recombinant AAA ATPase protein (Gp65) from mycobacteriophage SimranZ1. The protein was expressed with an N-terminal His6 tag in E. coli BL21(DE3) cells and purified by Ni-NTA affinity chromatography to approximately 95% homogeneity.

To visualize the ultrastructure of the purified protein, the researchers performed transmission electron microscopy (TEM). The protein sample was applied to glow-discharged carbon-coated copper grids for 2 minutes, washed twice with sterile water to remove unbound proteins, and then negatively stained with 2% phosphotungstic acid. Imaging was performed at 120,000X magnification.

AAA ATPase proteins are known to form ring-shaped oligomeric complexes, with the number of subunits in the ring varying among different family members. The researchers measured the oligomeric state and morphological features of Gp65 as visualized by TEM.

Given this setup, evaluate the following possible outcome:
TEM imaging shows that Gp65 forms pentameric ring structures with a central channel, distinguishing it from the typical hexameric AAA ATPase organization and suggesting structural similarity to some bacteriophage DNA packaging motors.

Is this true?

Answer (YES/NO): NO